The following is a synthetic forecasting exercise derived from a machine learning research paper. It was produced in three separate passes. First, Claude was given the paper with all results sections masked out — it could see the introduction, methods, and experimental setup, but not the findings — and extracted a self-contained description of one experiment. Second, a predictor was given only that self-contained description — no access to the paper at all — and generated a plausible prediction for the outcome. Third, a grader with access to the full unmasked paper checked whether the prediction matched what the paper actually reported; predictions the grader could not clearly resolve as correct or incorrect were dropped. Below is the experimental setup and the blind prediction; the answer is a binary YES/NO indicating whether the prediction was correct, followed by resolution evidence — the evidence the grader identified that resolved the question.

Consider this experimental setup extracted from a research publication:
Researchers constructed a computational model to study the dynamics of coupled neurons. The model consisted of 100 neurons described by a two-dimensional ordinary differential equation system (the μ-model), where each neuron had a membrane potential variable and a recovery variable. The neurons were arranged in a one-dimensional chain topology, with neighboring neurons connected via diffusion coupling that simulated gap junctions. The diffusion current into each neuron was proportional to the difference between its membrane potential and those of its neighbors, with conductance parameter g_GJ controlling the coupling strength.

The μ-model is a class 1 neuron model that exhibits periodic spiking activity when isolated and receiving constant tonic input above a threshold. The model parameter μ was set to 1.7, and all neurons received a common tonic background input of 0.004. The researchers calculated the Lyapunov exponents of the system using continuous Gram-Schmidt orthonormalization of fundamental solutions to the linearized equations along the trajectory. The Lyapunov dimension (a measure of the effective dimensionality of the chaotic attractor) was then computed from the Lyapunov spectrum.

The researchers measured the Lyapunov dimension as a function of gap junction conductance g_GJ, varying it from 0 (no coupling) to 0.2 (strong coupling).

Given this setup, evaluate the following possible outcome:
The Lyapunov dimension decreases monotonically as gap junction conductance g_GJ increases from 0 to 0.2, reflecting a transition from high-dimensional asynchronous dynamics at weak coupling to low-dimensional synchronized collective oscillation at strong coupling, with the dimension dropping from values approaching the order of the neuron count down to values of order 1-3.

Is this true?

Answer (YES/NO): NO